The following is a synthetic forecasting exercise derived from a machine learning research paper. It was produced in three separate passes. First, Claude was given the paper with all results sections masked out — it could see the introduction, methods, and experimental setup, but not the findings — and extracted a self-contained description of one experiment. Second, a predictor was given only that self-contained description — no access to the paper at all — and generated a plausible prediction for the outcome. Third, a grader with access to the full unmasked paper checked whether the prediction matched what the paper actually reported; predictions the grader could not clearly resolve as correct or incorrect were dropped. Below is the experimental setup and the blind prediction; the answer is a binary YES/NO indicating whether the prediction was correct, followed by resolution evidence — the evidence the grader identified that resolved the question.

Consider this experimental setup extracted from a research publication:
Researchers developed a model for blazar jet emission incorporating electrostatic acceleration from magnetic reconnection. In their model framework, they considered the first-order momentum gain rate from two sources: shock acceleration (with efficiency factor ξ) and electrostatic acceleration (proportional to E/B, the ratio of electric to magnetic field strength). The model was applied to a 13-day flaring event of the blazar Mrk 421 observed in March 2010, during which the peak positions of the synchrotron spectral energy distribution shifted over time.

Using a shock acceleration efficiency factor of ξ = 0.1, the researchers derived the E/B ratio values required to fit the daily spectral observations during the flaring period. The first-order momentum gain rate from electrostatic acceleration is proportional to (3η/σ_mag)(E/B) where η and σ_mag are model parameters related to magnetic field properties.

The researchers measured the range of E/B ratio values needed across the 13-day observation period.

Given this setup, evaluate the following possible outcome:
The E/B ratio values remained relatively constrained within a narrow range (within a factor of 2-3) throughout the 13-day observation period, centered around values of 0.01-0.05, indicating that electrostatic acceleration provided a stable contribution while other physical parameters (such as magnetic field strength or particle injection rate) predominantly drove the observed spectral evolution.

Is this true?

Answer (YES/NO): NO